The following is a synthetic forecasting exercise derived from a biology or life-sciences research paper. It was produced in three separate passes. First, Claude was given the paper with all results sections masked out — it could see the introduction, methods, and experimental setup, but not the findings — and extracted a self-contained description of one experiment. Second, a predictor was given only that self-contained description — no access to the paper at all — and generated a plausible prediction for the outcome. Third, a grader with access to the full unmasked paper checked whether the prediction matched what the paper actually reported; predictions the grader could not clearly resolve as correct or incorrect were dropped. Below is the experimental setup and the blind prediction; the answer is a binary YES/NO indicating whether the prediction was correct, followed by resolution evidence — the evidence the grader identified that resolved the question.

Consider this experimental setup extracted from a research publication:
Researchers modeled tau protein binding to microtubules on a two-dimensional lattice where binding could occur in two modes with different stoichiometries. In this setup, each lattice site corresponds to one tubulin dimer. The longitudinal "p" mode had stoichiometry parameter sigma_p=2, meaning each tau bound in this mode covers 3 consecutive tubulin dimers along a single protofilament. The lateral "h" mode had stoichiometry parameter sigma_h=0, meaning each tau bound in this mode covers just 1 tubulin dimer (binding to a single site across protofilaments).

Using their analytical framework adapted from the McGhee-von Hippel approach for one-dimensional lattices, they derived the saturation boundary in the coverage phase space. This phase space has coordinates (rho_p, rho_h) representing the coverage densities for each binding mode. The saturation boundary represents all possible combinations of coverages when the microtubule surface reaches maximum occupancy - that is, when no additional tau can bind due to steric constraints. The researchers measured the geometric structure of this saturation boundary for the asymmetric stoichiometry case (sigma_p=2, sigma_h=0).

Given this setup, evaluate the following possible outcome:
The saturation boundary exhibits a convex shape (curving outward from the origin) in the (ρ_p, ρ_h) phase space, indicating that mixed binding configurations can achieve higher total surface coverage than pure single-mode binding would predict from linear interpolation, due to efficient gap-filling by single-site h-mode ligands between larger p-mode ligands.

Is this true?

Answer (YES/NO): NO